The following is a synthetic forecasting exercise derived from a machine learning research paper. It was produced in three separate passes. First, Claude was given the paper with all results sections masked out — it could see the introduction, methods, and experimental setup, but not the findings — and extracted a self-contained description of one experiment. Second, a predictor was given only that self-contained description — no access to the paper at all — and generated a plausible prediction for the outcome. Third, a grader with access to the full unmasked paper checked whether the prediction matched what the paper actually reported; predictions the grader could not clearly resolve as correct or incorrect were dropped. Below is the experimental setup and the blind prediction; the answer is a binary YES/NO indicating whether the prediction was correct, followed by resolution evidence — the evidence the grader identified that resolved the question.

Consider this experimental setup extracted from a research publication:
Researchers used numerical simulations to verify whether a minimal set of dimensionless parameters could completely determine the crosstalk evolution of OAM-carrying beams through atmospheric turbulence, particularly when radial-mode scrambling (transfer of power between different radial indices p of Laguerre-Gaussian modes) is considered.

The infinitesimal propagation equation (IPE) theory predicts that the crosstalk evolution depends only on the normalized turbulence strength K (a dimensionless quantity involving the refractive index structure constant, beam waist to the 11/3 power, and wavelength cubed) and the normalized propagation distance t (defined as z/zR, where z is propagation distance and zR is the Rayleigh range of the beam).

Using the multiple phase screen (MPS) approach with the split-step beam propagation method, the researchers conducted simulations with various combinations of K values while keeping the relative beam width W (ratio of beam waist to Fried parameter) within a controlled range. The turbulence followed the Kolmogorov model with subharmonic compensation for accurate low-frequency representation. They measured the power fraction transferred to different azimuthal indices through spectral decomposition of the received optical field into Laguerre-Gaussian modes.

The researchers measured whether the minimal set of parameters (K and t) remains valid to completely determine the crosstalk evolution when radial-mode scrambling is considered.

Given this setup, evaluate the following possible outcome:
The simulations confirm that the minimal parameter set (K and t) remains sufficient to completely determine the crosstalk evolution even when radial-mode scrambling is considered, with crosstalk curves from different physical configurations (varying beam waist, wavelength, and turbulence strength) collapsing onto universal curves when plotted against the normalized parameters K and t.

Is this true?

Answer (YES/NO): YES